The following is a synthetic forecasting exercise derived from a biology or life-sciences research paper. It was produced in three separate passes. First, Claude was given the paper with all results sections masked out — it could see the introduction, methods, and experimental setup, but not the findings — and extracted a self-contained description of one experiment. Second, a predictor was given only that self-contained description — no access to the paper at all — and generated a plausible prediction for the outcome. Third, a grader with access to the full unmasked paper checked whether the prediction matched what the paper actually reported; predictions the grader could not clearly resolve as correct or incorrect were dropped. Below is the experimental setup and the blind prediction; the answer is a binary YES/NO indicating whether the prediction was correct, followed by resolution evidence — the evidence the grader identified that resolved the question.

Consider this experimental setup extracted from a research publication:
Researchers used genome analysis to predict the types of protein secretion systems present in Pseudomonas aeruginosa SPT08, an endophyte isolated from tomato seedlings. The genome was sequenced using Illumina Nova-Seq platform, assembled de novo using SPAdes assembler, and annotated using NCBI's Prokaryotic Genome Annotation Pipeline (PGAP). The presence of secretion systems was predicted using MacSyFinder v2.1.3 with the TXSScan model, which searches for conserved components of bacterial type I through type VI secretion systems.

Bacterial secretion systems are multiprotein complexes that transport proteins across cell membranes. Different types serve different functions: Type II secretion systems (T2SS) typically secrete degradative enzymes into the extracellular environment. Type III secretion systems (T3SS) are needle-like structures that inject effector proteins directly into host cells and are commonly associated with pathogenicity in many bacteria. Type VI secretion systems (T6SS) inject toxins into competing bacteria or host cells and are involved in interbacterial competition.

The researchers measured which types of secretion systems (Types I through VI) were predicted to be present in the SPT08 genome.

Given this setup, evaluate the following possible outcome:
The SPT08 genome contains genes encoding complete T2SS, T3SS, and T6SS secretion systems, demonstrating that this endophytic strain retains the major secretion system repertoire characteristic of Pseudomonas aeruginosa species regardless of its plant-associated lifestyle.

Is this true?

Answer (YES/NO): YES